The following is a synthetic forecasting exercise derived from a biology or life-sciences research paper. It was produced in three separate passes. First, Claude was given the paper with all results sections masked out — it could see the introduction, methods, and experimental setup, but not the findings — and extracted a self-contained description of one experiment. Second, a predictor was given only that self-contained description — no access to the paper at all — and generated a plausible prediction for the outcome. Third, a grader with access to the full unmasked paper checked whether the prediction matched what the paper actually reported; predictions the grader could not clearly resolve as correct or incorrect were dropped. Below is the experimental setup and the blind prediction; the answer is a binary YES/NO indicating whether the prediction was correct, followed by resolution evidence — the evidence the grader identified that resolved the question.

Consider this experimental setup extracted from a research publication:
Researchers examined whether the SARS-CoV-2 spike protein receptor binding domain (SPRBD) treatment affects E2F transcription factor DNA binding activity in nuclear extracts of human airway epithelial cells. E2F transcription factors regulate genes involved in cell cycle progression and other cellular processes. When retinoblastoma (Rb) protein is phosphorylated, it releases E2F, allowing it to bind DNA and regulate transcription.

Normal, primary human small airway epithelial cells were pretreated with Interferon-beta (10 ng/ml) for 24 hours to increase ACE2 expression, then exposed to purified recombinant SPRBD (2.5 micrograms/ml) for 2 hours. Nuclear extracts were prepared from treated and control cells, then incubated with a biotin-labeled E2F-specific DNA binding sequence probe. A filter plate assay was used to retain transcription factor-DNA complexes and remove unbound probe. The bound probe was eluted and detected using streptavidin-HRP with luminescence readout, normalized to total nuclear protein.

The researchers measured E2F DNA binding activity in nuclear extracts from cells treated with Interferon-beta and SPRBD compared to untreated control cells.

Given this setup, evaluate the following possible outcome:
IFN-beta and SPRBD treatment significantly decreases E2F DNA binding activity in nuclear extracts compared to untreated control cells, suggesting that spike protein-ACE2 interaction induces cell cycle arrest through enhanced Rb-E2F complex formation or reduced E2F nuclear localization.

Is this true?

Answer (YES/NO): YES